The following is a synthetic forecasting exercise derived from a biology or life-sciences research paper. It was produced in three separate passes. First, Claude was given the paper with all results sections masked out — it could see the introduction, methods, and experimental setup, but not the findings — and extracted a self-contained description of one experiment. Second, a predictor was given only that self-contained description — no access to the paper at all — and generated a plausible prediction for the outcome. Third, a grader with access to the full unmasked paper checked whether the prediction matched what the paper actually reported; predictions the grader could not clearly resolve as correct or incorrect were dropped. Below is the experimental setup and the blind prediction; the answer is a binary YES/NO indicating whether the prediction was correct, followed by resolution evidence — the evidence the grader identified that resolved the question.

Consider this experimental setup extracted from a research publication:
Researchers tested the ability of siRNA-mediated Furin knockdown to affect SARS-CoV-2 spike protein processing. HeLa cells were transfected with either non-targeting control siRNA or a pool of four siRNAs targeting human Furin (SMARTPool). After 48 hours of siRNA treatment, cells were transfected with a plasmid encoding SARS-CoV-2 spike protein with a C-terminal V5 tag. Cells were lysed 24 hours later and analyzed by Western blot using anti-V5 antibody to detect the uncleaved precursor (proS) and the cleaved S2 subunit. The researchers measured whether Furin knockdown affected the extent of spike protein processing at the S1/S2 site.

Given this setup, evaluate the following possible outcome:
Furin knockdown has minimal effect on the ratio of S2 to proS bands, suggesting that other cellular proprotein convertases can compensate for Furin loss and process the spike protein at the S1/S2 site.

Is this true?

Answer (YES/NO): NO